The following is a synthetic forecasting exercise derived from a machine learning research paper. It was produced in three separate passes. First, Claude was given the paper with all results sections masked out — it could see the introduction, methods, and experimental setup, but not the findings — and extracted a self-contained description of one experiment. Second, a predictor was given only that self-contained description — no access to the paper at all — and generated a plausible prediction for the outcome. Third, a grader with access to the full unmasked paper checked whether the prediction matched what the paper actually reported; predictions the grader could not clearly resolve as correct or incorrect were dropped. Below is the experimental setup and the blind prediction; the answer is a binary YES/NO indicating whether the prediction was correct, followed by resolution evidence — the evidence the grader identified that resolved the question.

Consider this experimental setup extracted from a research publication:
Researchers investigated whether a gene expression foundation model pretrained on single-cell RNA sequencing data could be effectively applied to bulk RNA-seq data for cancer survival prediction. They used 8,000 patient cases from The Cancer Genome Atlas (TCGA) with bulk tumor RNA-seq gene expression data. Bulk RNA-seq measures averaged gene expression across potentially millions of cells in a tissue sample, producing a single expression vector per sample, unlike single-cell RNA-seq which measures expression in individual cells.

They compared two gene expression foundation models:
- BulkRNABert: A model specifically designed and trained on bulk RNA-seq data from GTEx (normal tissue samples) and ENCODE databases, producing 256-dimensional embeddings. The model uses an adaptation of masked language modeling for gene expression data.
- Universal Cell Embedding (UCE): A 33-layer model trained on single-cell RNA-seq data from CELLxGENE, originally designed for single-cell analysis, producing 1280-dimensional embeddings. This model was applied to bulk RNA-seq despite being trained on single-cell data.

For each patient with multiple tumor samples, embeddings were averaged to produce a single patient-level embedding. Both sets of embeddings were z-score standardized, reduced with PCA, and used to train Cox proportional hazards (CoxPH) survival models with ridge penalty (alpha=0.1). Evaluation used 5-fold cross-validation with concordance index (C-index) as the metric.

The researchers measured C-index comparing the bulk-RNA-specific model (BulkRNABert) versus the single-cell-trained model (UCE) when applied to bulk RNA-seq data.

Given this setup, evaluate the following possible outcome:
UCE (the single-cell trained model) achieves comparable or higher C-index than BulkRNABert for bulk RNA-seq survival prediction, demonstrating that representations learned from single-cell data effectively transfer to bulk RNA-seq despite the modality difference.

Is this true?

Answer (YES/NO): NO